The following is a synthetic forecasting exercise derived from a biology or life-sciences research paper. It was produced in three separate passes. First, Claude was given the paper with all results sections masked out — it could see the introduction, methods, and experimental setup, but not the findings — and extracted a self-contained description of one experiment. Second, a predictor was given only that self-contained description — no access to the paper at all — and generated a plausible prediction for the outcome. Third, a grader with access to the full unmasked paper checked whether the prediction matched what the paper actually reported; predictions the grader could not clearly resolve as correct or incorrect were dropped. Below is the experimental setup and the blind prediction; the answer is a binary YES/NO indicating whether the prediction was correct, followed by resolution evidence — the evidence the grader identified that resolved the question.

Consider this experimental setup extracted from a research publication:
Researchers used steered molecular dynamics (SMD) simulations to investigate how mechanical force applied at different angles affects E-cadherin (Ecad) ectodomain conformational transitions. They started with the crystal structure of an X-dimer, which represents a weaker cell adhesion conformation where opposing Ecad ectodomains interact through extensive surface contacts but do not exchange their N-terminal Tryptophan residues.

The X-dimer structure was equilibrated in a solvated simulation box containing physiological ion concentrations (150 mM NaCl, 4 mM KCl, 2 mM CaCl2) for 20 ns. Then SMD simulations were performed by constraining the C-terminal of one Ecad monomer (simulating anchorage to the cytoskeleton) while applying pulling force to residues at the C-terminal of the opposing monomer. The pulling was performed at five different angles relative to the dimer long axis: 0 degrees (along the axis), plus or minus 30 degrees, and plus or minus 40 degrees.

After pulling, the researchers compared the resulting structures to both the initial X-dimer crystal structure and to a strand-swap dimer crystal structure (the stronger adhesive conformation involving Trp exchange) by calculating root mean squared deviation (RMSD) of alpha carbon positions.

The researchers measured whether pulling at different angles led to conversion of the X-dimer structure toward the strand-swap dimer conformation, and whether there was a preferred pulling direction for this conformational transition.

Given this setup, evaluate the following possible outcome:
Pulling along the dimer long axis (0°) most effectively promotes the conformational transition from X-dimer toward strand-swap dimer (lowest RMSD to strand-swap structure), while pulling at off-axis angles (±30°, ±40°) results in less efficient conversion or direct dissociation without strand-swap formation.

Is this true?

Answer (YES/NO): NO